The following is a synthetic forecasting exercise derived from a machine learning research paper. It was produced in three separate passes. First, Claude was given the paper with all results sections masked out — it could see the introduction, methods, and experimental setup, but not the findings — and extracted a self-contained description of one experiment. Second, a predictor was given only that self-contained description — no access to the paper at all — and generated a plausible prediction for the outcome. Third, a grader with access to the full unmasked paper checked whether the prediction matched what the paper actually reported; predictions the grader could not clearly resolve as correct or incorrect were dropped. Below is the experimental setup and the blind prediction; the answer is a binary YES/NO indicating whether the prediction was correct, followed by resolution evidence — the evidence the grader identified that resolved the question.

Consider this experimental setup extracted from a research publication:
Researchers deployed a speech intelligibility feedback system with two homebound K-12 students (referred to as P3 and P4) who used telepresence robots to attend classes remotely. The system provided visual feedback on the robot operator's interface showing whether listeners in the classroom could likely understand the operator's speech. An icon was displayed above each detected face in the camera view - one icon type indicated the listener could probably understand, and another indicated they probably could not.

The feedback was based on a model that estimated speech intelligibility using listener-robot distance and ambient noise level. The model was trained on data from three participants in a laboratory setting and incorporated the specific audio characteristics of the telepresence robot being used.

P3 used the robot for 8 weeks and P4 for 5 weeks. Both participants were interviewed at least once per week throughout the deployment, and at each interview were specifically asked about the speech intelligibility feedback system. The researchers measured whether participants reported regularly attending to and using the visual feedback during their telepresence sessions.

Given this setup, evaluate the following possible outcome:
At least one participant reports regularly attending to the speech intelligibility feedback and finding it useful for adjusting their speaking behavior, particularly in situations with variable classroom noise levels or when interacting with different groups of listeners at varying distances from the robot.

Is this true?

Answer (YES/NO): NO